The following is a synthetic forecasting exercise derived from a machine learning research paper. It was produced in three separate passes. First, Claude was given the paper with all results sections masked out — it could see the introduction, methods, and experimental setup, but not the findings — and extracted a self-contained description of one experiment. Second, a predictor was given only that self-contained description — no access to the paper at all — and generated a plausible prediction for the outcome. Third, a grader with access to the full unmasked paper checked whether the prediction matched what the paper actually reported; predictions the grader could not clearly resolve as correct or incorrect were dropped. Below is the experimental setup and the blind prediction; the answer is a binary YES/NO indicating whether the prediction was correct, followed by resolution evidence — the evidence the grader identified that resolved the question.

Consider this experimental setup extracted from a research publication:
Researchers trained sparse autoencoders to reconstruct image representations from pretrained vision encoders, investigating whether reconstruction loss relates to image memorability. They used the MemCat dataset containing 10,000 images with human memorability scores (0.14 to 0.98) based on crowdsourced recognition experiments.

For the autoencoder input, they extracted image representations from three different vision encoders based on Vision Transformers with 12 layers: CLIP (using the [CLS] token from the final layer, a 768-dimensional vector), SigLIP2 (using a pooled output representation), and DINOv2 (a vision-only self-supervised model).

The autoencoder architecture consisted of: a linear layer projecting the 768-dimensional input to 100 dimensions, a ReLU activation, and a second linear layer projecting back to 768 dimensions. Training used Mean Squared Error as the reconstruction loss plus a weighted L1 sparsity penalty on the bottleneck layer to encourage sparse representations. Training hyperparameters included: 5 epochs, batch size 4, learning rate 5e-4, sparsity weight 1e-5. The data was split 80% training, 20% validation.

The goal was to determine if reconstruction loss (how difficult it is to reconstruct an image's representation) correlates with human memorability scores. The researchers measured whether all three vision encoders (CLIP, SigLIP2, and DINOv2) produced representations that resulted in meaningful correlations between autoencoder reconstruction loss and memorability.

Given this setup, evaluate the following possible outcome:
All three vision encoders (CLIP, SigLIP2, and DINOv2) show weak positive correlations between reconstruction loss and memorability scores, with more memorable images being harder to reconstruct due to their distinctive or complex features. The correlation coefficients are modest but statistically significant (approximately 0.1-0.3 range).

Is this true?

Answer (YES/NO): NO